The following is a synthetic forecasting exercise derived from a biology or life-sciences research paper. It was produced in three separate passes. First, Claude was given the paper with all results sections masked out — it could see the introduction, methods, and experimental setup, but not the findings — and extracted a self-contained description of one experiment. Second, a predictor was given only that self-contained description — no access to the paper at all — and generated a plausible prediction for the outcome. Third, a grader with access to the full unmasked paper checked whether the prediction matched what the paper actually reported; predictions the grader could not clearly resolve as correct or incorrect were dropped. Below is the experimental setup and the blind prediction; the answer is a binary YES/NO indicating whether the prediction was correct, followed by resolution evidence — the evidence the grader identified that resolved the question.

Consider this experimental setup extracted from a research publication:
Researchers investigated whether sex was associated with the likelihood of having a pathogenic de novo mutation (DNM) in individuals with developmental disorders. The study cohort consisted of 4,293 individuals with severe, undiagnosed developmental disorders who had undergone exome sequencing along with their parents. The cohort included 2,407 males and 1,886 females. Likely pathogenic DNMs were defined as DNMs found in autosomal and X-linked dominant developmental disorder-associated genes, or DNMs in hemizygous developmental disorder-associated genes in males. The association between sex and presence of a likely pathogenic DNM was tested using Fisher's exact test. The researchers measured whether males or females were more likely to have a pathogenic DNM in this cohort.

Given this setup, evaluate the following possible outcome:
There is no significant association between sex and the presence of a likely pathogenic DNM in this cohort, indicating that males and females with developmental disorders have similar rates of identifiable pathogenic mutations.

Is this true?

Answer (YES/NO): NO